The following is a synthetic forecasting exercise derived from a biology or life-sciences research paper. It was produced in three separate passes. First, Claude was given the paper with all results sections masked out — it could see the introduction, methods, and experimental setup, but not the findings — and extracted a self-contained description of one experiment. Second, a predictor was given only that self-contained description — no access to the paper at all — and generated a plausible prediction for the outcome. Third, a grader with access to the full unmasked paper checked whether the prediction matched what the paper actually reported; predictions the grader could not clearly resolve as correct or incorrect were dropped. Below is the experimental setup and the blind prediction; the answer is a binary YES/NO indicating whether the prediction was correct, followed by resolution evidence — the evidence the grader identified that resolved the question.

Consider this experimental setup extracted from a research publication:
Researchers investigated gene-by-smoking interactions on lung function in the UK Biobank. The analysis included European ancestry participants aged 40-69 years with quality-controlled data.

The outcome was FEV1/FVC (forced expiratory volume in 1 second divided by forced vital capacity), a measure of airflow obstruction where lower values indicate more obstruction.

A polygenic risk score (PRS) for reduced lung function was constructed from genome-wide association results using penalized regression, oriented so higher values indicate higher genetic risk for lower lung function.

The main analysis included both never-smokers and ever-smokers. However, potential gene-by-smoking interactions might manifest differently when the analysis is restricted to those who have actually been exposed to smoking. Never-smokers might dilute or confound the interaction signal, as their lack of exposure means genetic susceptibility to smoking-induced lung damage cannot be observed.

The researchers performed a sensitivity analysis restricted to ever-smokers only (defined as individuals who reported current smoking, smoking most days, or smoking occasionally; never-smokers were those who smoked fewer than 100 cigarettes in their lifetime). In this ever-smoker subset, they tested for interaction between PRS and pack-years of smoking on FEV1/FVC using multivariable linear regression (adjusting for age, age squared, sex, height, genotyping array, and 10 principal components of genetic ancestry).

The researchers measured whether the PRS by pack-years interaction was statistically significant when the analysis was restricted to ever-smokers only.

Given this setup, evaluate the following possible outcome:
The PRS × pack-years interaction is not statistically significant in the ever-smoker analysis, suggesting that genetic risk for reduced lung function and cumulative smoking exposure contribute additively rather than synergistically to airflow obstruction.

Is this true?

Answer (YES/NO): NO